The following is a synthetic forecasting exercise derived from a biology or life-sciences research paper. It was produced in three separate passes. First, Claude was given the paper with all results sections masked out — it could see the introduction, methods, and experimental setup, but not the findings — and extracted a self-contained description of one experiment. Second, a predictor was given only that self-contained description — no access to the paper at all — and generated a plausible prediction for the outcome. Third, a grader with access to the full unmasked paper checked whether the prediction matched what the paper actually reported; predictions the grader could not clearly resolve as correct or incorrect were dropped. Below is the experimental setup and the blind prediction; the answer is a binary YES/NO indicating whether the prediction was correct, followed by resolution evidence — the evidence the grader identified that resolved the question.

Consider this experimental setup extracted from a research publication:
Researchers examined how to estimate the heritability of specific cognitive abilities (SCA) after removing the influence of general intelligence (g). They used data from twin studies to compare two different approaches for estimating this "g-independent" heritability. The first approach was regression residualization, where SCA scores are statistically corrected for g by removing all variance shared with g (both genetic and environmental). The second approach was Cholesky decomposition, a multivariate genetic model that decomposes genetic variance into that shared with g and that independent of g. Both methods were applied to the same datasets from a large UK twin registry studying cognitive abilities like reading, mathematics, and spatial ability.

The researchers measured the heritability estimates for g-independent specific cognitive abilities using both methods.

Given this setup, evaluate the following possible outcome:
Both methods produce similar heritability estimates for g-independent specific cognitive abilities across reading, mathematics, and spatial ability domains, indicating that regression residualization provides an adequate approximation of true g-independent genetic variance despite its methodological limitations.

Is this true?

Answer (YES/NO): NO